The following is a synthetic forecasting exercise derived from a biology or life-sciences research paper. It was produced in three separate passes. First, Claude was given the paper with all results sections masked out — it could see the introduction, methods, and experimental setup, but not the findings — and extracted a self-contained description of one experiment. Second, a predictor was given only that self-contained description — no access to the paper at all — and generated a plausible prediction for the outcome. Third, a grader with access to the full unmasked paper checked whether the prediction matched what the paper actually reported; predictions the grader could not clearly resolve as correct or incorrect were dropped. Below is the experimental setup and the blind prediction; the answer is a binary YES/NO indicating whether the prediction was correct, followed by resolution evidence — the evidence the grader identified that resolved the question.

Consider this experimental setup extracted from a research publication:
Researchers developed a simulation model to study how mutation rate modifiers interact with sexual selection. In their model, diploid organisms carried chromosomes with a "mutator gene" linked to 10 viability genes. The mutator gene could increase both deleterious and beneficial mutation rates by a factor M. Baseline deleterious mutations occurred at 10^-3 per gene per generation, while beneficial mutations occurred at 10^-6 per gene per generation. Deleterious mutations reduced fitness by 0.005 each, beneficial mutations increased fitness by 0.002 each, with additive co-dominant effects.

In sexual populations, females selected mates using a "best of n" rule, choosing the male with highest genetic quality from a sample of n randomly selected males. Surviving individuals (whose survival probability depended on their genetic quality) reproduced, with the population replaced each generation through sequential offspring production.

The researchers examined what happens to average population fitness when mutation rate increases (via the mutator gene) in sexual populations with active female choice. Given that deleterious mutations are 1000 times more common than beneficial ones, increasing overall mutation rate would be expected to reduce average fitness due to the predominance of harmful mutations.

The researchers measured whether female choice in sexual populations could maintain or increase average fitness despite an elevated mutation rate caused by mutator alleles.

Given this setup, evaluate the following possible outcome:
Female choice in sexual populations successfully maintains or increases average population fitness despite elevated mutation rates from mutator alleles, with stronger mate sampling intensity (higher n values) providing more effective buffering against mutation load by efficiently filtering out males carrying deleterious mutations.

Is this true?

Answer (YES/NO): NO